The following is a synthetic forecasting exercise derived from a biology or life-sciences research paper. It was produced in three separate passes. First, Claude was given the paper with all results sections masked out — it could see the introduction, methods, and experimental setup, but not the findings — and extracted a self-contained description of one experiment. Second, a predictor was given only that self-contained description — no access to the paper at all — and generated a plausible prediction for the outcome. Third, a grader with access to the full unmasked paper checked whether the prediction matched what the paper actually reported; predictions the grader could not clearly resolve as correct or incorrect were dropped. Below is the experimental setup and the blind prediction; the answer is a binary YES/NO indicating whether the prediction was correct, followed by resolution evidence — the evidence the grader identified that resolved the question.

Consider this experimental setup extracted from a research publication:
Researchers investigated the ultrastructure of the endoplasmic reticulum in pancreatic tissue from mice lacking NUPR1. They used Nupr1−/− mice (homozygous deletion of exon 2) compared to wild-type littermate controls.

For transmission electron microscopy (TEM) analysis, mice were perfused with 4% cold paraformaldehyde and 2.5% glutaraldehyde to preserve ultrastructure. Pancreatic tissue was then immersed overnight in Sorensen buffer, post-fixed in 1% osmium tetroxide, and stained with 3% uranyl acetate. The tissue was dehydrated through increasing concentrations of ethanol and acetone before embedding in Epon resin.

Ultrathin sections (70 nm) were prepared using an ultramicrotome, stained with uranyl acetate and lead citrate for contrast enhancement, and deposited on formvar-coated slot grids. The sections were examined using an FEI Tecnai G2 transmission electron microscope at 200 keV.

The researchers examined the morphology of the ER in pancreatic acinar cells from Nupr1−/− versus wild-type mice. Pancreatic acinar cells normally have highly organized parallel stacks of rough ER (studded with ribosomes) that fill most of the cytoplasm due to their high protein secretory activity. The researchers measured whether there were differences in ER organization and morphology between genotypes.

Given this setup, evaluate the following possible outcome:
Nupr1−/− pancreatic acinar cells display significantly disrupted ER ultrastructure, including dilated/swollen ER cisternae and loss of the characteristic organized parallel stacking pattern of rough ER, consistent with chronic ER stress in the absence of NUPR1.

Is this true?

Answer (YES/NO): NO